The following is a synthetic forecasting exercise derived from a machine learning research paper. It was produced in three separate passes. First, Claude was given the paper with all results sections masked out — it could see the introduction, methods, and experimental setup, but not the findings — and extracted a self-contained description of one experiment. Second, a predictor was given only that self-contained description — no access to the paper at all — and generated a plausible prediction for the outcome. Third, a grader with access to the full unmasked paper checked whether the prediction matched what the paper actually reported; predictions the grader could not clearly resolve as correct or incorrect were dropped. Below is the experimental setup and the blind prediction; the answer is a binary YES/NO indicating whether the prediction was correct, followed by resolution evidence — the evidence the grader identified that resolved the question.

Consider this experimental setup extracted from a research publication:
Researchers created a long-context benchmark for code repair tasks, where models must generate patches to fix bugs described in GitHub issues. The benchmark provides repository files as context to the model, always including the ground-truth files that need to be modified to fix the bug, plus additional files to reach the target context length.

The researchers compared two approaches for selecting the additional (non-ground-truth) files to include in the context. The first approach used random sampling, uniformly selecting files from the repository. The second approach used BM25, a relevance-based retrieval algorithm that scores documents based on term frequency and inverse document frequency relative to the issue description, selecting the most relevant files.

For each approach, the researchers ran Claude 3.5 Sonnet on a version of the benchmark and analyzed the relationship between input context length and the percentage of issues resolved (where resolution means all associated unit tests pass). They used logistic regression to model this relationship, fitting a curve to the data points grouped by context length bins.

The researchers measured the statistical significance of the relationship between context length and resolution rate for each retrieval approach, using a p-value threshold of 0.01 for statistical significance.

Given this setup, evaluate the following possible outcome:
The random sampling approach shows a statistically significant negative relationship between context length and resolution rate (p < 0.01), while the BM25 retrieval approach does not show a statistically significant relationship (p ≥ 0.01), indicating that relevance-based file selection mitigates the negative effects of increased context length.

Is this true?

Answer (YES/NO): YES